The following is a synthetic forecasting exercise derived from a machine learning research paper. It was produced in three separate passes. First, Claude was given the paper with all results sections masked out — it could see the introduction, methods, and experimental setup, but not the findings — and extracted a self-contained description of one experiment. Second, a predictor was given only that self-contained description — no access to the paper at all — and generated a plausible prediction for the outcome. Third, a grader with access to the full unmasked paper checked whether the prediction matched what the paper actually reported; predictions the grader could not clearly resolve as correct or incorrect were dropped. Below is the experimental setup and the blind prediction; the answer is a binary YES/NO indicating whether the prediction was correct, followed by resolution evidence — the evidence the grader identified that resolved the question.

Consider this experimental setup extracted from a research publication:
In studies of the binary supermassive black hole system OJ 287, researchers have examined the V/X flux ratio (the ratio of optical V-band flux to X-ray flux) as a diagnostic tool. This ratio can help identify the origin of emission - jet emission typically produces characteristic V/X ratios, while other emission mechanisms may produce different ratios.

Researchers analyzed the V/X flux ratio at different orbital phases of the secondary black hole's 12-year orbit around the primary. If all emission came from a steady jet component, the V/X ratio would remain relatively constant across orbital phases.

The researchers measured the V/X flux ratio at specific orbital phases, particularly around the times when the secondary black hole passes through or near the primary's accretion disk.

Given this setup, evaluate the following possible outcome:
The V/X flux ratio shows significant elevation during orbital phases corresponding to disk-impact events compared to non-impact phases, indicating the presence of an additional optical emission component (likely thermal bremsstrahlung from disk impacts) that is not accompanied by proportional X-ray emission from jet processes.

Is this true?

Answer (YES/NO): NO